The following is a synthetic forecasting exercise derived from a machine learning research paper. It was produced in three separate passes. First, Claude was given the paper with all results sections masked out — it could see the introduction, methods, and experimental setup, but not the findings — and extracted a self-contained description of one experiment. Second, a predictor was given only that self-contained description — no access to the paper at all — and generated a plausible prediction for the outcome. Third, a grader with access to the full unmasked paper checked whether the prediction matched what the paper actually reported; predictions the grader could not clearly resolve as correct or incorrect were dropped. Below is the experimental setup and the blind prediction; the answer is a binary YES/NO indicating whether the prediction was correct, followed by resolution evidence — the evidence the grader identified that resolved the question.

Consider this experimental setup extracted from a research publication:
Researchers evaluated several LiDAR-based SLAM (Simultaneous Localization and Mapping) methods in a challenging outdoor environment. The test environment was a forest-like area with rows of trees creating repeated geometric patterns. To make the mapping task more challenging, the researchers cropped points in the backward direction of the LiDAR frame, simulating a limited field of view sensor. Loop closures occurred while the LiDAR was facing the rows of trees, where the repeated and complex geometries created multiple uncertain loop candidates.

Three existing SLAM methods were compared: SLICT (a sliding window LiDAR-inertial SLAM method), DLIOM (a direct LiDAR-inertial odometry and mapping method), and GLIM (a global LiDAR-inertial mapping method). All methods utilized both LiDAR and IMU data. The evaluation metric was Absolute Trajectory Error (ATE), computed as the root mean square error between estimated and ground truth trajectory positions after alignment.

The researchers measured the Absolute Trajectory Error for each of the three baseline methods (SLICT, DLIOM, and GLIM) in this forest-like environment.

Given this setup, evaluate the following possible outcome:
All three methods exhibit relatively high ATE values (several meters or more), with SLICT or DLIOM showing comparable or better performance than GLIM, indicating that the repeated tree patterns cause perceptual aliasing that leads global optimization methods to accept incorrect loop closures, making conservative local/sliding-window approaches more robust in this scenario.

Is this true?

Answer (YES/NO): YES